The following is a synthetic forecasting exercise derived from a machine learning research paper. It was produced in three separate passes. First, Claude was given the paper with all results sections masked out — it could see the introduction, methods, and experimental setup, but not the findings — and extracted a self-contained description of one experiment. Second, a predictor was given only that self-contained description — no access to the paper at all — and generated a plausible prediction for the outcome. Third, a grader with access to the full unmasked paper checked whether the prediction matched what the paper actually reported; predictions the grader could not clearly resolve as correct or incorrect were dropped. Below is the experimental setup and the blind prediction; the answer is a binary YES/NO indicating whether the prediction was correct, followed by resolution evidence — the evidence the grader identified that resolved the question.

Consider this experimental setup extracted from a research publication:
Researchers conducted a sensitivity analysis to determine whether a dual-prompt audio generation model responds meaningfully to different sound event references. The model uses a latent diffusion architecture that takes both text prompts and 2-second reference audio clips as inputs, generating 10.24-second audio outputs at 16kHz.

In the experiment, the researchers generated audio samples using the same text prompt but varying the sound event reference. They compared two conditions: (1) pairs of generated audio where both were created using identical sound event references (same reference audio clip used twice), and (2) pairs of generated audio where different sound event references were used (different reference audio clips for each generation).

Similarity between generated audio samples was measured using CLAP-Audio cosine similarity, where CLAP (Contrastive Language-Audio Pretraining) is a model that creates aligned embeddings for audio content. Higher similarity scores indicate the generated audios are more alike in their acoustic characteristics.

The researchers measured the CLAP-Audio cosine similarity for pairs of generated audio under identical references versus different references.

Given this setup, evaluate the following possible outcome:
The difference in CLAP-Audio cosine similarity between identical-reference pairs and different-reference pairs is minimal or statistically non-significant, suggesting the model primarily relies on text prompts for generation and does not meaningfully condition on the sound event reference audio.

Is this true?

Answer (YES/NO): NO